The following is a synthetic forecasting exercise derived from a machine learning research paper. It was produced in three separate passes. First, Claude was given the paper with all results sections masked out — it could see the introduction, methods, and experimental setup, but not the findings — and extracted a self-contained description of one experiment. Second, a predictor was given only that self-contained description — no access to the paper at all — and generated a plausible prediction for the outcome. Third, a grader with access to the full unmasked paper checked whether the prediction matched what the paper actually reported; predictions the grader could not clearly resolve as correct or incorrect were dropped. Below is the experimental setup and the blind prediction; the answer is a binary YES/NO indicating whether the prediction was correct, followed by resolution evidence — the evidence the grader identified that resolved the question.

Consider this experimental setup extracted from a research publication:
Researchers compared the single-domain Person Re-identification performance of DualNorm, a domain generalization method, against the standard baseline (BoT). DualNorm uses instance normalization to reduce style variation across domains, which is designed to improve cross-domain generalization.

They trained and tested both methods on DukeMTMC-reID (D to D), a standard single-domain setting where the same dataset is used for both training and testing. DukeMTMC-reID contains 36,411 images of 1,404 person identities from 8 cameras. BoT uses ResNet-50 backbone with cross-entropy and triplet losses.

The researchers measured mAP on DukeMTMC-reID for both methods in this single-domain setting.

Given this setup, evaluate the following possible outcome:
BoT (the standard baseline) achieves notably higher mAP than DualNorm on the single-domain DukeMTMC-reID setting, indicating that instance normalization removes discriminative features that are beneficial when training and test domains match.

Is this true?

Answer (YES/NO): YES